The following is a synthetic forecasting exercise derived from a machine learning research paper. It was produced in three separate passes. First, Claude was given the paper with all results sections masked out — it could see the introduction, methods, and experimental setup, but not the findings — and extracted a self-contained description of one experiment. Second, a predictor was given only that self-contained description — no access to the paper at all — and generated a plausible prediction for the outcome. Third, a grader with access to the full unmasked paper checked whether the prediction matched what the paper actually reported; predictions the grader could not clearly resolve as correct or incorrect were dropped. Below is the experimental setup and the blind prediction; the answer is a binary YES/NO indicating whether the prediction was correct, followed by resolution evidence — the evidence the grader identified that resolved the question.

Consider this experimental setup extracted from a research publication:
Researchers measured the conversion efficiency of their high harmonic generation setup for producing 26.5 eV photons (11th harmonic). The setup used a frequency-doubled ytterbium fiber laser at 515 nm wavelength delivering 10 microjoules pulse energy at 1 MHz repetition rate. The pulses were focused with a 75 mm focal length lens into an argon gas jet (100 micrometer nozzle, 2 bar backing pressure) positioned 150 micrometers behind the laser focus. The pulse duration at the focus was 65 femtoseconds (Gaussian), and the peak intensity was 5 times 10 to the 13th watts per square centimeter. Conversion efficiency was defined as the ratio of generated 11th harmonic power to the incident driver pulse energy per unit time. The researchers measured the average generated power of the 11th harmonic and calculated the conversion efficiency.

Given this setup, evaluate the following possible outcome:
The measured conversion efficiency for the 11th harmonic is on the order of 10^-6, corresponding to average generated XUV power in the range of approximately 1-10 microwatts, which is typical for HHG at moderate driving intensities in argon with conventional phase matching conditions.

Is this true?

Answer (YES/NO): NO